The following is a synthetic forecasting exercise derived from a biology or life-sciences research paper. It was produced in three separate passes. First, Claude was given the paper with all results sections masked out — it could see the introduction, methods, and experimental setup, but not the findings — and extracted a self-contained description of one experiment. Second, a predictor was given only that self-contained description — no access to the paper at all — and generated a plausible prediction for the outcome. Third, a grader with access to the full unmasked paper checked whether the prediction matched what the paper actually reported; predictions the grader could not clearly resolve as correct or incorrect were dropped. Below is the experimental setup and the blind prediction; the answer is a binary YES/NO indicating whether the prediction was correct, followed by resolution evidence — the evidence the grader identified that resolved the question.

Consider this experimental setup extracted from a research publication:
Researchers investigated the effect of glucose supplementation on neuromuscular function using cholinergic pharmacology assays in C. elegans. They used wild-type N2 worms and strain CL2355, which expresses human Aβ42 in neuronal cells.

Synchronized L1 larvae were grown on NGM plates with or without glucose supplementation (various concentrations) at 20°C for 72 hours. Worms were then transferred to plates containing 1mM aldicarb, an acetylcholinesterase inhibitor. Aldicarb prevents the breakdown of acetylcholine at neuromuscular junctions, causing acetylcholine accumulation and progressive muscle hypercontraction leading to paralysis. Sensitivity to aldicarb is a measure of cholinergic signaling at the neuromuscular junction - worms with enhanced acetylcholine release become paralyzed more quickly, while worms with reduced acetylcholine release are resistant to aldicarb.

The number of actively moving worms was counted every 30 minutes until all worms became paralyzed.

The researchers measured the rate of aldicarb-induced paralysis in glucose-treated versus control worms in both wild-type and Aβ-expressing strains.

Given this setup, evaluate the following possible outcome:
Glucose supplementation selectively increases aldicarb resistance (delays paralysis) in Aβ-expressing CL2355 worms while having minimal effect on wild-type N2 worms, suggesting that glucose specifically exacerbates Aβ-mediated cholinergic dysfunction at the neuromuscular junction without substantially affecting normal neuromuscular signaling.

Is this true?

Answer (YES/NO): NO